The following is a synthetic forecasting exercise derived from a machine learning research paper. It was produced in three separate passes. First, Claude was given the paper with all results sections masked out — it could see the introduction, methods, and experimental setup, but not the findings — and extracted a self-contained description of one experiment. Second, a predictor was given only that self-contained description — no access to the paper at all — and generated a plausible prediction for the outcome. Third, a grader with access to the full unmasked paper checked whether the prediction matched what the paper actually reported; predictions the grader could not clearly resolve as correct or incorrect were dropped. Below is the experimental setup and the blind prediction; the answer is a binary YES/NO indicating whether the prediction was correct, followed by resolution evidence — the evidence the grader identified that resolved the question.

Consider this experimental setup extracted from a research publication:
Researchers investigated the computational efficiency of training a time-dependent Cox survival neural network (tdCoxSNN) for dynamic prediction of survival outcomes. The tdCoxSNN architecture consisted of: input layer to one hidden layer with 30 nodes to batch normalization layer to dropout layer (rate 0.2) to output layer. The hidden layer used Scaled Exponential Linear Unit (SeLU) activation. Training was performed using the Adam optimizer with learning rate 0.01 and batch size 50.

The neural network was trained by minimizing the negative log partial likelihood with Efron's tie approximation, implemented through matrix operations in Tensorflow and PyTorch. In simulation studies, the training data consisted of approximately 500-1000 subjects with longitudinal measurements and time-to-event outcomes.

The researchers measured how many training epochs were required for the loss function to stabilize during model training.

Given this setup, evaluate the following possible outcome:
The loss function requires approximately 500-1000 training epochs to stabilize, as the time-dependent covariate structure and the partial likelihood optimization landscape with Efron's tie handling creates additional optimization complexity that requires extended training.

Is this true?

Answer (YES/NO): NO